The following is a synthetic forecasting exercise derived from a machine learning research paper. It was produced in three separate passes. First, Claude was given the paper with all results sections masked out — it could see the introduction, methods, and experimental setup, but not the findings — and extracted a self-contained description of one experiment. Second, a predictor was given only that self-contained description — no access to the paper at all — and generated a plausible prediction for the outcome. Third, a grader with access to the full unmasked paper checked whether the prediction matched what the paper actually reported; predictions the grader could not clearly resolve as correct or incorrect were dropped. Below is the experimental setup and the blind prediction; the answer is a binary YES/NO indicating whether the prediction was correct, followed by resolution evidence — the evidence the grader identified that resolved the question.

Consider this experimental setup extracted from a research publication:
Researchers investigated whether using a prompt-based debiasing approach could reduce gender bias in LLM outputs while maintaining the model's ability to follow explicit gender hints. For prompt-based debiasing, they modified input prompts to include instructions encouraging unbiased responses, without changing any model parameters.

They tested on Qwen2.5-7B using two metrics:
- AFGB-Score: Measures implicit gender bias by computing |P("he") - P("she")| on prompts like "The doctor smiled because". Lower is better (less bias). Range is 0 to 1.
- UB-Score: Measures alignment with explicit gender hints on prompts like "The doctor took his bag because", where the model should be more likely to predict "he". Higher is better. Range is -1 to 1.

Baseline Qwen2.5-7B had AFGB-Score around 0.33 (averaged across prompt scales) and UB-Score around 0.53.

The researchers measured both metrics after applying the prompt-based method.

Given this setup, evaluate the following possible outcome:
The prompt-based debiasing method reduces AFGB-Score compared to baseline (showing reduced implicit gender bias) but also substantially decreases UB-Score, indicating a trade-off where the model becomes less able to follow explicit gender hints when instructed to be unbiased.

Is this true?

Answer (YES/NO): NO